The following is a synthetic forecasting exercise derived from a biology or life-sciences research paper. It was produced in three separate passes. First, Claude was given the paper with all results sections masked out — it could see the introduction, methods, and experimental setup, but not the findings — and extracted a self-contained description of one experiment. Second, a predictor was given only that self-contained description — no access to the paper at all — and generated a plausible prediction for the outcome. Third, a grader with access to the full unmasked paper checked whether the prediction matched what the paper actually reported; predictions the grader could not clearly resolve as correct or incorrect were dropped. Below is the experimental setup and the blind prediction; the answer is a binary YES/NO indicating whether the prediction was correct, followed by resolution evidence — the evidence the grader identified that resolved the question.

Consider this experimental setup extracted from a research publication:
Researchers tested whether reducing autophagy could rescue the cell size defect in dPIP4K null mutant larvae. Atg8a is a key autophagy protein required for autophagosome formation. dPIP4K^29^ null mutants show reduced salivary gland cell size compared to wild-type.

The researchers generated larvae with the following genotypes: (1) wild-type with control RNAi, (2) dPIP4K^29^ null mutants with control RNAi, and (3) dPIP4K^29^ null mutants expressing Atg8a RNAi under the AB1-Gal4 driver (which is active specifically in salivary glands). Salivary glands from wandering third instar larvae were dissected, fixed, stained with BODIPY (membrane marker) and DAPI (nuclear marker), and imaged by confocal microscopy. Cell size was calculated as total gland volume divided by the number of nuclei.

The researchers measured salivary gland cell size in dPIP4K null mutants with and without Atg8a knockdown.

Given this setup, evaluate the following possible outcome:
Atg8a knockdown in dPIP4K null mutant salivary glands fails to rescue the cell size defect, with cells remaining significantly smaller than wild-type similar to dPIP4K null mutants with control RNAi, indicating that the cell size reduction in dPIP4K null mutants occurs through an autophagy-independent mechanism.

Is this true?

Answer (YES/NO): NO